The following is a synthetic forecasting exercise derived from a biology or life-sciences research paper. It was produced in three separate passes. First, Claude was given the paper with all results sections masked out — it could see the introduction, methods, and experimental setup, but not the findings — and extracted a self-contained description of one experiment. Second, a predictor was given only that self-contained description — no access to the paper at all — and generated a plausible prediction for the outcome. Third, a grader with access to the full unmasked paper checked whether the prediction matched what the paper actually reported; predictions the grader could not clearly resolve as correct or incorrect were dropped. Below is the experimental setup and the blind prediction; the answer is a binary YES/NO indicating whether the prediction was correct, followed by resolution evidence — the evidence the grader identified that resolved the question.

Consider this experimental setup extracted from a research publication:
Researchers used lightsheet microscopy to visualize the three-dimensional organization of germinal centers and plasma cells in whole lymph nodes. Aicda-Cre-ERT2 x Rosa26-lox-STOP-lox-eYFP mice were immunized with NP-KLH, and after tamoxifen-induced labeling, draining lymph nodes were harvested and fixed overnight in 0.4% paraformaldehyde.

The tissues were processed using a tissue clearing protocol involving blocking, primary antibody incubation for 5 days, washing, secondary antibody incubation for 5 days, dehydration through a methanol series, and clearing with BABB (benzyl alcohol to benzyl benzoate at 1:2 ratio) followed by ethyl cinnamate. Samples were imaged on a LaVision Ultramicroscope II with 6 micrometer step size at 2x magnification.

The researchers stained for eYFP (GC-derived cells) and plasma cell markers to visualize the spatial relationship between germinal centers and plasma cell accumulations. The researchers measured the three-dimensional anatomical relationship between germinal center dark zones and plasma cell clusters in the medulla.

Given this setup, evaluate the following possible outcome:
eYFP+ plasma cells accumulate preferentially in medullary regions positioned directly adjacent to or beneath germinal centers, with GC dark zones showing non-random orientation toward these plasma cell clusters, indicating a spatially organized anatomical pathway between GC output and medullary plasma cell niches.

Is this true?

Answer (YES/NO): YES